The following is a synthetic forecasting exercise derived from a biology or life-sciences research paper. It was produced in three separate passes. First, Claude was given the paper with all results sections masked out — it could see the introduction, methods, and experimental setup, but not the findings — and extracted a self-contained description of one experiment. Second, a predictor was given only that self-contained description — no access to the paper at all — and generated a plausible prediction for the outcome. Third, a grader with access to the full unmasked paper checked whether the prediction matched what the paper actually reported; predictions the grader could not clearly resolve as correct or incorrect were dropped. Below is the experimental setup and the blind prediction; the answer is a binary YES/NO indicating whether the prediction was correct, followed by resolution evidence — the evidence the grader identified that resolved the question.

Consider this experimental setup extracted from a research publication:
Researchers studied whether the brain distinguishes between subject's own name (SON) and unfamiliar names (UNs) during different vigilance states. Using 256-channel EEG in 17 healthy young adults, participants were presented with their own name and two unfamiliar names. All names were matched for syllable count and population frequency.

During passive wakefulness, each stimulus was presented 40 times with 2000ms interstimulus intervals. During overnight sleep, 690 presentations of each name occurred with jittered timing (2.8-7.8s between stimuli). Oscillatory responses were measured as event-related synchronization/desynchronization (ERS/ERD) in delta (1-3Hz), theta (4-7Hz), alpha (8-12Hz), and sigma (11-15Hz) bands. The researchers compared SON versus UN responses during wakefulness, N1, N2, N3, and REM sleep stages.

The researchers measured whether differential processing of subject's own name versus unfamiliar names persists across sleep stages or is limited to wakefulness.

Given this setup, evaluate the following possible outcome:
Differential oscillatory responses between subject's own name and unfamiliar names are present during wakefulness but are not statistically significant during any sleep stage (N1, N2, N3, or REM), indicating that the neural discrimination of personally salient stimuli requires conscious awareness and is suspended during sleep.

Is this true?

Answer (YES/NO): YES